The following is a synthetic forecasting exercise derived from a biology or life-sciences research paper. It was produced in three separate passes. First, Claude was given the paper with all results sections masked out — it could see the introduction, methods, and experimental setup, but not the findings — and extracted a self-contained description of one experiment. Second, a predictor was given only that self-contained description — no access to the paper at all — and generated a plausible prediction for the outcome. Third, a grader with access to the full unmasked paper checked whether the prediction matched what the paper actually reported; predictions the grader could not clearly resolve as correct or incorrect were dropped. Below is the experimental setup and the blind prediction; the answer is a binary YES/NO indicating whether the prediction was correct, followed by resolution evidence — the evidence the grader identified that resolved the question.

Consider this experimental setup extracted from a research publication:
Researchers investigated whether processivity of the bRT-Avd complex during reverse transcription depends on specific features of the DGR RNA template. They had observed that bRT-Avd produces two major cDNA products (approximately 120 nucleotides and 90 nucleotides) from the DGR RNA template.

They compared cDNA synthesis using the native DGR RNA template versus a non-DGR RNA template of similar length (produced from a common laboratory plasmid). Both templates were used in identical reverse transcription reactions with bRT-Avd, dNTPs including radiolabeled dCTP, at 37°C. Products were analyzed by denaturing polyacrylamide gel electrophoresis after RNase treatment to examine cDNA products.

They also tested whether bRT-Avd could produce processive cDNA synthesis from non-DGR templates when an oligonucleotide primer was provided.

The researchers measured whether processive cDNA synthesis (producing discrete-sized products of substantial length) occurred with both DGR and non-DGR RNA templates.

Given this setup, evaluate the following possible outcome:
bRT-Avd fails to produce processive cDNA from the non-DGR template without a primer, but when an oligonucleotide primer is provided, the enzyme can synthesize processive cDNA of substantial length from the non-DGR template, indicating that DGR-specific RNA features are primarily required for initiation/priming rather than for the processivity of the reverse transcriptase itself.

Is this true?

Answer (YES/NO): NO